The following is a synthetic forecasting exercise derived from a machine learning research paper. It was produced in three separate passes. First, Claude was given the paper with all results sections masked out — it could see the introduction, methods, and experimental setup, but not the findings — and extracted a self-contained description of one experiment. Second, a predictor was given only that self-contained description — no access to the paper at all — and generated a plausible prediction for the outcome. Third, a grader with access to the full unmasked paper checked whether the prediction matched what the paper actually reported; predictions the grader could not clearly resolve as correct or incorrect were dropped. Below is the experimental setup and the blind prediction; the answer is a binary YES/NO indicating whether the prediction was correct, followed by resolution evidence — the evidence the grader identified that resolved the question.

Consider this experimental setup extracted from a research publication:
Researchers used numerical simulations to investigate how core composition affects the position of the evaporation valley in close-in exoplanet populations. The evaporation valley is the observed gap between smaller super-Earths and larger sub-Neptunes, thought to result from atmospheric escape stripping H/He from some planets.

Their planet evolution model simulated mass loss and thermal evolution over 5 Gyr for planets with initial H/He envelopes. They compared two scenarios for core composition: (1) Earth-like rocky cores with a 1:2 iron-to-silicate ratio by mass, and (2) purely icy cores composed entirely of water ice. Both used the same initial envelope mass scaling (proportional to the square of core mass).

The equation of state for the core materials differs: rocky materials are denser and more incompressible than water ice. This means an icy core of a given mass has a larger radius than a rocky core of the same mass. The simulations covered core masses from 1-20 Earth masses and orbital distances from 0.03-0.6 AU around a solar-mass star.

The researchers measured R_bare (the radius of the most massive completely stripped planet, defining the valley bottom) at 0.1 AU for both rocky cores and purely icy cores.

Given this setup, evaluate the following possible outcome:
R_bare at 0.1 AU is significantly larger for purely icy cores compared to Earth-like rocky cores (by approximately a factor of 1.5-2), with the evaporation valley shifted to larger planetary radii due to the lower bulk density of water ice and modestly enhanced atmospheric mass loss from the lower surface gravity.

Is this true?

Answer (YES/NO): YES